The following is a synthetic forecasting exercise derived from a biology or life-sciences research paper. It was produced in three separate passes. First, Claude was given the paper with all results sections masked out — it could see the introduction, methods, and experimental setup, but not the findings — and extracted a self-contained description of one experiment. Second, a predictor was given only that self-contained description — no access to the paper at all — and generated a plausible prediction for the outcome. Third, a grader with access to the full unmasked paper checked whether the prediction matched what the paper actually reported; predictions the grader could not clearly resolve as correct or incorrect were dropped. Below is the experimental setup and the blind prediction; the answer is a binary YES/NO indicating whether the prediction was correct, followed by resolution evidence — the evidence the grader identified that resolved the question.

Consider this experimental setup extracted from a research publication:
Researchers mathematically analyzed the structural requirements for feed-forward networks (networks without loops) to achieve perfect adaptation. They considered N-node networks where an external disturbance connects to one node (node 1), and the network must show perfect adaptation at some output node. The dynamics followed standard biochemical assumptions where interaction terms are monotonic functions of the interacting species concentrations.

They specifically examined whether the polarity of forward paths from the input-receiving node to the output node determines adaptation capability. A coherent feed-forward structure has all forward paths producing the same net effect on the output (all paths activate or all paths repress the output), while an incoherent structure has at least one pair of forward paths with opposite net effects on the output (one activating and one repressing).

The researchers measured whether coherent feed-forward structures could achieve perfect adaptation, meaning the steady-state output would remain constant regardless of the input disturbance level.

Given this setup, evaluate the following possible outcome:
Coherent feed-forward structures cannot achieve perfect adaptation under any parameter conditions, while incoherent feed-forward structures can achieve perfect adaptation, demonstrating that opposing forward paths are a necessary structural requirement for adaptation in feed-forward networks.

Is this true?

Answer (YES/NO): YES